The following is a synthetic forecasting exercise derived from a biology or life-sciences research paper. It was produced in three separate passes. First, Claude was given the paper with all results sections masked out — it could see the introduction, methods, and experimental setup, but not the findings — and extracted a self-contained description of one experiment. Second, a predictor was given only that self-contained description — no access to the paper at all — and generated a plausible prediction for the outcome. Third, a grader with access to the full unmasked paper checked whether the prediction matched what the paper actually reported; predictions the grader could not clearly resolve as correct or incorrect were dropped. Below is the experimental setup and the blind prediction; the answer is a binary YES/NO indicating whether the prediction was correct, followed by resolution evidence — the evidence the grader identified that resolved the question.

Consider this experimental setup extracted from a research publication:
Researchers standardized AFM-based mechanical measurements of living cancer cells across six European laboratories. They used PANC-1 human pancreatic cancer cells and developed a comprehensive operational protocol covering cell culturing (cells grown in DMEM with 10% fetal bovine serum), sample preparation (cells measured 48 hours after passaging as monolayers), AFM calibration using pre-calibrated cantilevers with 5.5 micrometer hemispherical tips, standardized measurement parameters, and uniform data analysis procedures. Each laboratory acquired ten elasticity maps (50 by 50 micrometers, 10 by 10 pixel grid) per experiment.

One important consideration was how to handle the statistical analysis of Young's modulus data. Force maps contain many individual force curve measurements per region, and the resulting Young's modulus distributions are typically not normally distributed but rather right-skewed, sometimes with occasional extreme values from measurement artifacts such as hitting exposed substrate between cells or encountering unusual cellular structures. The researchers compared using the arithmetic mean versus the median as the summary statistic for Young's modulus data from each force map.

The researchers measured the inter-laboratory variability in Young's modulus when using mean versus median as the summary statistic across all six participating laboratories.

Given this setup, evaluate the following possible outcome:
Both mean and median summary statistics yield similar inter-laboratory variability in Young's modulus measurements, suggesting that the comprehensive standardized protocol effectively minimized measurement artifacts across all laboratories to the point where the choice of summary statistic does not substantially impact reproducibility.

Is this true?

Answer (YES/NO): NO